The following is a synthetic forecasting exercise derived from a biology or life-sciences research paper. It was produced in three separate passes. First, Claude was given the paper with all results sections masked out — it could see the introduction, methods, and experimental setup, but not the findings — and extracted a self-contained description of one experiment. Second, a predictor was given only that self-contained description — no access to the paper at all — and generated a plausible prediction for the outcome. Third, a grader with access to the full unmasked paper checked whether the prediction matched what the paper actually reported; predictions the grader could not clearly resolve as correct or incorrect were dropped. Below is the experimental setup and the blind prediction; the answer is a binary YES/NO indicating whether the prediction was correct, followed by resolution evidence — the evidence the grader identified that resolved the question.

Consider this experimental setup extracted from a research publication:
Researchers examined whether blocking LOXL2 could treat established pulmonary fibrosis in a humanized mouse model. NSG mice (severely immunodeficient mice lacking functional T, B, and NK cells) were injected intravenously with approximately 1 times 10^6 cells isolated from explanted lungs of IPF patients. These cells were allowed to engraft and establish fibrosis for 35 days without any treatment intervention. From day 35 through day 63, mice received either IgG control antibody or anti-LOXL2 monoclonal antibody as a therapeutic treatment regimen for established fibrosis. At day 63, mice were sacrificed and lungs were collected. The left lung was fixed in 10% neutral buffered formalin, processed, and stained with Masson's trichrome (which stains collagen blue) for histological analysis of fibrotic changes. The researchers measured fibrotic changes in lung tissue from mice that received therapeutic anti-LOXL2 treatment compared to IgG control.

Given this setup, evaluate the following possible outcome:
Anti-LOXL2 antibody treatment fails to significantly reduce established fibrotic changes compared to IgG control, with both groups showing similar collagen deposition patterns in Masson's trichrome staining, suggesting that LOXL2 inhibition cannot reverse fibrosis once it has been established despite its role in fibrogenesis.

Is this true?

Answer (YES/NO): YES